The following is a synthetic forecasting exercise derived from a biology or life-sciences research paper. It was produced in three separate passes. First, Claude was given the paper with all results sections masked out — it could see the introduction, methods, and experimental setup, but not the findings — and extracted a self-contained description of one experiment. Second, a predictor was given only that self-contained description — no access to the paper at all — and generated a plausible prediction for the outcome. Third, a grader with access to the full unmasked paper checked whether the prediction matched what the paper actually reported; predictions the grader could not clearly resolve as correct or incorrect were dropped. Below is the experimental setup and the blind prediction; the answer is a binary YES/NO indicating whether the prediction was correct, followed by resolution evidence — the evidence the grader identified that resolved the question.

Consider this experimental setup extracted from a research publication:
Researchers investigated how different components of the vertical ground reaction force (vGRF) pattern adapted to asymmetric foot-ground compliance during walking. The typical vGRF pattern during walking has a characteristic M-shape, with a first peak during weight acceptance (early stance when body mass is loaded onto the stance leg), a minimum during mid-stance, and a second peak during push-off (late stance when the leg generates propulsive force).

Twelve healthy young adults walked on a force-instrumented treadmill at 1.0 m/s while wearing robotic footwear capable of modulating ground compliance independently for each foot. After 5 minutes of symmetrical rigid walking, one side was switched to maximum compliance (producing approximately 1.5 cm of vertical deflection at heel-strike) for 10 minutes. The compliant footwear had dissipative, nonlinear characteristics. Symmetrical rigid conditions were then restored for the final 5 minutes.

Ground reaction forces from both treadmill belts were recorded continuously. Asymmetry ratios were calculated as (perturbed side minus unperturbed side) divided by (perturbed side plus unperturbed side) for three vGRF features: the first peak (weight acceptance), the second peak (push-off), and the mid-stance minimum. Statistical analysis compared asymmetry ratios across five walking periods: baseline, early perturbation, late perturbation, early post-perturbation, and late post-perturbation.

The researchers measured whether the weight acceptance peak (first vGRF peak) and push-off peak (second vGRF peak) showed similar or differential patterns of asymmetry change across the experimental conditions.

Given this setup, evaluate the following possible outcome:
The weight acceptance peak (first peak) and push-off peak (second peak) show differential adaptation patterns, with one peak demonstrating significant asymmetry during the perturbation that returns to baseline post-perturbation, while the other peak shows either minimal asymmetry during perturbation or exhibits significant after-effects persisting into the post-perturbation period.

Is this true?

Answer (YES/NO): NO